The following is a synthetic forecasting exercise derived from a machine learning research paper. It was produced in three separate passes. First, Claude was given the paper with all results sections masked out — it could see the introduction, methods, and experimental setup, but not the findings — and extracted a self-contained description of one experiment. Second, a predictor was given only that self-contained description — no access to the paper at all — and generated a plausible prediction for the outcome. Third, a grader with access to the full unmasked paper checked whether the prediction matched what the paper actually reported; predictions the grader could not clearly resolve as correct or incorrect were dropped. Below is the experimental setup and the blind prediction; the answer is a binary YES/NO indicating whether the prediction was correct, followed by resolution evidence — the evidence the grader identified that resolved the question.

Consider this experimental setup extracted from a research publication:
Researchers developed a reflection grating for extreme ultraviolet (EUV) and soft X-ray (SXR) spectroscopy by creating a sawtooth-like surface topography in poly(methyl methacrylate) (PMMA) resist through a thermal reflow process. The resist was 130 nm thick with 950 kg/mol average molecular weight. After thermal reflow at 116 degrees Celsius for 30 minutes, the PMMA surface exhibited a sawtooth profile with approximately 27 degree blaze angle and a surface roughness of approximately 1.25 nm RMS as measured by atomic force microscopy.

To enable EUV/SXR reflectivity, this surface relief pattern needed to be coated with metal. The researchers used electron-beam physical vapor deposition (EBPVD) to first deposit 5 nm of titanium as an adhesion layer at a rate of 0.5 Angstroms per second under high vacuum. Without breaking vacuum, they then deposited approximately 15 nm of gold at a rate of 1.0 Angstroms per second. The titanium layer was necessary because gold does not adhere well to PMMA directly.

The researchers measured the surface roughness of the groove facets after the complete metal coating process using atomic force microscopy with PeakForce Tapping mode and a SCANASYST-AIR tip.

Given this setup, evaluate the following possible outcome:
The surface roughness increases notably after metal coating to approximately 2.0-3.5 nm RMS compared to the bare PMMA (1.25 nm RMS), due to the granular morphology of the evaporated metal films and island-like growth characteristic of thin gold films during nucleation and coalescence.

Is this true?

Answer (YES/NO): NO